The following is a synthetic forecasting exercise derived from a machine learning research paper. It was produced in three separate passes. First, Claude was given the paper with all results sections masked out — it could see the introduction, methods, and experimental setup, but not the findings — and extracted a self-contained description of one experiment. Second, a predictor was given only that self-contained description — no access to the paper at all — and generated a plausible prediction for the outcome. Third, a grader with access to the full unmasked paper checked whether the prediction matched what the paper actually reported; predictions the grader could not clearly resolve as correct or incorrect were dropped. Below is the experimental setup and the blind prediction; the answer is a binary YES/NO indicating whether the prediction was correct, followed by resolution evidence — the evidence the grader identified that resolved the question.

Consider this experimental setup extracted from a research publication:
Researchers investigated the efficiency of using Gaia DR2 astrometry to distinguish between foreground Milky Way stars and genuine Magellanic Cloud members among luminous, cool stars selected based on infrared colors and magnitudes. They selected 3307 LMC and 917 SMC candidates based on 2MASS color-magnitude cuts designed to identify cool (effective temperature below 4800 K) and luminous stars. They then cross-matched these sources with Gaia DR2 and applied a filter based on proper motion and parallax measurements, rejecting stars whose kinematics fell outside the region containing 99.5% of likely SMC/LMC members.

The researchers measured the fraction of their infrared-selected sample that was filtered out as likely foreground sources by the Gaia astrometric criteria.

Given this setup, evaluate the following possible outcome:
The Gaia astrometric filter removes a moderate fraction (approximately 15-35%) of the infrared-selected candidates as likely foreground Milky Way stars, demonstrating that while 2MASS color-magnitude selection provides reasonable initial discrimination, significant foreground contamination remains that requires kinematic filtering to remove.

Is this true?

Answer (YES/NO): YES